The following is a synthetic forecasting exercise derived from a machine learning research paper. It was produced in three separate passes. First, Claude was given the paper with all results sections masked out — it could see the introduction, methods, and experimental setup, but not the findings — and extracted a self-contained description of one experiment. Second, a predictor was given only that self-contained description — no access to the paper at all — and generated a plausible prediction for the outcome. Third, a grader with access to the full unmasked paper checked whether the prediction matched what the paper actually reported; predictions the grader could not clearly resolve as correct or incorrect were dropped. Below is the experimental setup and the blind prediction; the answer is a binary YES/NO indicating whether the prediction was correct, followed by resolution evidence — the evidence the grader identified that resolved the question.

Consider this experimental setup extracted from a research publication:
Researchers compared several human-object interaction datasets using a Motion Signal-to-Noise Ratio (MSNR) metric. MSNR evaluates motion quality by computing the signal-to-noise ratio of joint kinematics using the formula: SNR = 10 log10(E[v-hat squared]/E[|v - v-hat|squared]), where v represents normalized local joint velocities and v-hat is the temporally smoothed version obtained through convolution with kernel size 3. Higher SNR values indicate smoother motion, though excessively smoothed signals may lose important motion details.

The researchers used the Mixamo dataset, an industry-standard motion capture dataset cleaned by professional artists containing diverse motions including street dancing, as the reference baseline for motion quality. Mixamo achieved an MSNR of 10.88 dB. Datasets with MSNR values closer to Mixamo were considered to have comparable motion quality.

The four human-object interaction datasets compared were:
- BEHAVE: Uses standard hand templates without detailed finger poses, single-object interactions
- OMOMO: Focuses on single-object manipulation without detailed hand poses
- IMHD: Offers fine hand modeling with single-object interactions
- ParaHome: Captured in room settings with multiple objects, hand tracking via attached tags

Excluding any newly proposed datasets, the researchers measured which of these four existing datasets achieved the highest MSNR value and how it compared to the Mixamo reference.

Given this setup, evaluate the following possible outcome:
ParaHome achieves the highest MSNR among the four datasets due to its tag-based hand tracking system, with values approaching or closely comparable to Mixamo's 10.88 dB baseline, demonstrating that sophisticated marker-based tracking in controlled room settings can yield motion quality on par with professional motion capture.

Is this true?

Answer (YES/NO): NO